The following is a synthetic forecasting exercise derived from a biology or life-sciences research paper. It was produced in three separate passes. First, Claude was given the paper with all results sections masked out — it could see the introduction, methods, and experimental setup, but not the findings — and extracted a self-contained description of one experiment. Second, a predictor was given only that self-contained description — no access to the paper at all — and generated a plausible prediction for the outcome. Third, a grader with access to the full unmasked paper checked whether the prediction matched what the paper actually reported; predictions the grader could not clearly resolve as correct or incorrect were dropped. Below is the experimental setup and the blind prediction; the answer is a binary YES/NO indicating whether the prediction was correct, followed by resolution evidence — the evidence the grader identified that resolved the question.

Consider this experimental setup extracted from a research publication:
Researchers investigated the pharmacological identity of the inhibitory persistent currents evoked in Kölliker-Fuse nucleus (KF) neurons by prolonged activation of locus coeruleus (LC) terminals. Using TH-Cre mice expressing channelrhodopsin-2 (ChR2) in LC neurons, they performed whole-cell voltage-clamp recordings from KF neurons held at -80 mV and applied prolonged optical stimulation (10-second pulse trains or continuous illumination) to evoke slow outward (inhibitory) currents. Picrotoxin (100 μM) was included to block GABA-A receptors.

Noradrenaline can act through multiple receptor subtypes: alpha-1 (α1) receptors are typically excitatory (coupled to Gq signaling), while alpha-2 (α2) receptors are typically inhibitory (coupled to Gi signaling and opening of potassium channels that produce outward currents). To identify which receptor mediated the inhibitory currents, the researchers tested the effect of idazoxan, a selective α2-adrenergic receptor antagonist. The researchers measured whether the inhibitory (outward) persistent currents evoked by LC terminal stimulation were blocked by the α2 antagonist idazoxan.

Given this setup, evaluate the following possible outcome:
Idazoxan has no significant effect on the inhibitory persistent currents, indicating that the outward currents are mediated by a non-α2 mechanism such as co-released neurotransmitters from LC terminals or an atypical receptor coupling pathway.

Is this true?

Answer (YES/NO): NO